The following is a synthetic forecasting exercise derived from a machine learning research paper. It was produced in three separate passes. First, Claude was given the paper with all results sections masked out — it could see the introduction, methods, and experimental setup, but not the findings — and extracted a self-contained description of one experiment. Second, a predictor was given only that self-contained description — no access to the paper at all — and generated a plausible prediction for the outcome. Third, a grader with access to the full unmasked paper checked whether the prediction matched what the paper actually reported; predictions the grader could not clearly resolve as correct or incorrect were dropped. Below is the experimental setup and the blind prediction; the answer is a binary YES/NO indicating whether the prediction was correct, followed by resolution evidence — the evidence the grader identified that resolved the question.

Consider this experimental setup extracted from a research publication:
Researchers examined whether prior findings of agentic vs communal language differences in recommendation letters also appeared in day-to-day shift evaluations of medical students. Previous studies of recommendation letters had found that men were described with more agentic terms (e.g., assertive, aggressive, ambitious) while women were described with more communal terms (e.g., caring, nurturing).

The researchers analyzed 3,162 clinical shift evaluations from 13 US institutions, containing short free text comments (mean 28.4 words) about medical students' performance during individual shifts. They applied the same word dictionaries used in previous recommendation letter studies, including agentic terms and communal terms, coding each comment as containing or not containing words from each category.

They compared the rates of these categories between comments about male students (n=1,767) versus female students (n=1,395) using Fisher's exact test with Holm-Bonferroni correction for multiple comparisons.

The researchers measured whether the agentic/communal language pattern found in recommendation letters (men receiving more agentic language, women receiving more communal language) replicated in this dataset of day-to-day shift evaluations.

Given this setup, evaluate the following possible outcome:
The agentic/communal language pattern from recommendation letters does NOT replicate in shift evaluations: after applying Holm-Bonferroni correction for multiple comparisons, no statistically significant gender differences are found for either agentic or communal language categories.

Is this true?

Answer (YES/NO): YES